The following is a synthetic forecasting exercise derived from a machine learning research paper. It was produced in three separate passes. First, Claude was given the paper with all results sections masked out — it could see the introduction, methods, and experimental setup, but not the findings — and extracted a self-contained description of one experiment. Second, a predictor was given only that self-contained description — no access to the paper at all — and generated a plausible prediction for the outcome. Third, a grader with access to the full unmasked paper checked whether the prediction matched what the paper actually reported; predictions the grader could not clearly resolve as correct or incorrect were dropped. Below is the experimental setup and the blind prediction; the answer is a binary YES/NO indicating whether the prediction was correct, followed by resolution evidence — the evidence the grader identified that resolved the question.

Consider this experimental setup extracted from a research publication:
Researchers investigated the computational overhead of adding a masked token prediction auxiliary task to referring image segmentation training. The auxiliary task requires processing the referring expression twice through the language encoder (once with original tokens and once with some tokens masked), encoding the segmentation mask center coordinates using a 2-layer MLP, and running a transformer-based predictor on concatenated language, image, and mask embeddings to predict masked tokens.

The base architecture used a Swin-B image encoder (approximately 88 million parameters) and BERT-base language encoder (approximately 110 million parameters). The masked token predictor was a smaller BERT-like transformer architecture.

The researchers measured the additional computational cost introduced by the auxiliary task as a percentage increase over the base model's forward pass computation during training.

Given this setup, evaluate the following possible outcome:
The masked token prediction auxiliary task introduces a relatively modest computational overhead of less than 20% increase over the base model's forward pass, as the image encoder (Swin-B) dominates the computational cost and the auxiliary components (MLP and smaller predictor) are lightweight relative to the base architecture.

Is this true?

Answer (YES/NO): YES